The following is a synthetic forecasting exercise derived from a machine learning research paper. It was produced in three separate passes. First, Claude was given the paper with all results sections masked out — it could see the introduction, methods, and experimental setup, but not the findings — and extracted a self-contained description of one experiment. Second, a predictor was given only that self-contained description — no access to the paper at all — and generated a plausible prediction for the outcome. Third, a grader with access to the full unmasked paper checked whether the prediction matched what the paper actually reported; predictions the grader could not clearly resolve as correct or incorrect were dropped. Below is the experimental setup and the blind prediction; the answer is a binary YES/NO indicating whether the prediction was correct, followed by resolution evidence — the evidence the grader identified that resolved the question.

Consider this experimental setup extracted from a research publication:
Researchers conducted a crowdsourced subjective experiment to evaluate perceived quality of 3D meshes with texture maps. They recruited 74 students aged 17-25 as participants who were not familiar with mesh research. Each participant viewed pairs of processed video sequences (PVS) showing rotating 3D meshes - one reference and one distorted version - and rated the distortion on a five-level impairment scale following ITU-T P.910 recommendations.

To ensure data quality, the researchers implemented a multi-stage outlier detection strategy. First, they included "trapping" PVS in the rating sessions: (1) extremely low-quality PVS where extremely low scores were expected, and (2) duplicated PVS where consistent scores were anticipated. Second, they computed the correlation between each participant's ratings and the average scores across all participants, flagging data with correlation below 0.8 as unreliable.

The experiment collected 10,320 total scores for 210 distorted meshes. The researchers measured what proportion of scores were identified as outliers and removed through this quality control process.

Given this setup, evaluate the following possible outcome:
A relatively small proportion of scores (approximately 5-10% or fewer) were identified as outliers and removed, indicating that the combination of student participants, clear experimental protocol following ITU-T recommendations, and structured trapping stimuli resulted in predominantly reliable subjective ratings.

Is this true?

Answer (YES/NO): YES